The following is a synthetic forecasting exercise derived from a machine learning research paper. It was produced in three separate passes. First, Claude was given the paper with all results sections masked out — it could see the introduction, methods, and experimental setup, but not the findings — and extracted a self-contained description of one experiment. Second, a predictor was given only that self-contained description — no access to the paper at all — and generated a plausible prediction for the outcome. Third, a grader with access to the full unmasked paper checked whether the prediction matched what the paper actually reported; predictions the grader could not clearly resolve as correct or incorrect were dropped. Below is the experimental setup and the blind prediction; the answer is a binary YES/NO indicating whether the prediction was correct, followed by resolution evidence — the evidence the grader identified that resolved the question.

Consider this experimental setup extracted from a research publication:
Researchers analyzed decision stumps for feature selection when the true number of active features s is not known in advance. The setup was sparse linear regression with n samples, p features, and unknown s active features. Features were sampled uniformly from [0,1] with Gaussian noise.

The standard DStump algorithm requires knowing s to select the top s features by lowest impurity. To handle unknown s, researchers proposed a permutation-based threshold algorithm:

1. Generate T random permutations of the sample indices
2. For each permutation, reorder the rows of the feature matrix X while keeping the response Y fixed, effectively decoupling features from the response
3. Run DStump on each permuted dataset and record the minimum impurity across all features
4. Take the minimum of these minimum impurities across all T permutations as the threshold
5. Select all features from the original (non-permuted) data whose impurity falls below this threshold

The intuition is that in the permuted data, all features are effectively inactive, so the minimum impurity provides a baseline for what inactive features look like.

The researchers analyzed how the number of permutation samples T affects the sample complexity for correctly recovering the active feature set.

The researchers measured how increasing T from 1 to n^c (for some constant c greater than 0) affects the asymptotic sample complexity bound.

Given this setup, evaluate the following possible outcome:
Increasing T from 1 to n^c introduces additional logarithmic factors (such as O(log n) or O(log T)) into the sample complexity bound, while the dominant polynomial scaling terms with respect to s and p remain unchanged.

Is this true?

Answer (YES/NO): NO